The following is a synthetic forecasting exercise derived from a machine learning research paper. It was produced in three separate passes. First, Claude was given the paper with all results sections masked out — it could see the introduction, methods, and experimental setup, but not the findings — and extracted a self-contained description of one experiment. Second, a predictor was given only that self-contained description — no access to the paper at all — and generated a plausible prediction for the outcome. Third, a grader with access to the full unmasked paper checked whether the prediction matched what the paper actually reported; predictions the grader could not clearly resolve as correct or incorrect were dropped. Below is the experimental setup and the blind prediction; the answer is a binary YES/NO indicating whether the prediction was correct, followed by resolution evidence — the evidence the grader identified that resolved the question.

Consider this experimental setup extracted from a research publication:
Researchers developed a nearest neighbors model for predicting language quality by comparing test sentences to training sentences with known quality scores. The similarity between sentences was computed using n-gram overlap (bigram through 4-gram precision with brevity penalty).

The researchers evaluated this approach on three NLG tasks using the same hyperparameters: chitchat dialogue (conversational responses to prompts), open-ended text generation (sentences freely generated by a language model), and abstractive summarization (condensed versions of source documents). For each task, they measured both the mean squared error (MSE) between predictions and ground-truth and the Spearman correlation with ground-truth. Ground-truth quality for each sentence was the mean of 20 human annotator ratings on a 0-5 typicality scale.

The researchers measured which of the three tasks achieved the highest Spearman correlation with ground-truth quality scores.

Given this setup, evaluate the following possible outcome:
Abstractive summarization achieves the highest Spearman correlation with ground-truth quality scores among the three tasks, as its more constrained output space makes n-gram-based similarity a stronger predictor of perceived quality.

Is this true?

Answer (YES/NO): NO